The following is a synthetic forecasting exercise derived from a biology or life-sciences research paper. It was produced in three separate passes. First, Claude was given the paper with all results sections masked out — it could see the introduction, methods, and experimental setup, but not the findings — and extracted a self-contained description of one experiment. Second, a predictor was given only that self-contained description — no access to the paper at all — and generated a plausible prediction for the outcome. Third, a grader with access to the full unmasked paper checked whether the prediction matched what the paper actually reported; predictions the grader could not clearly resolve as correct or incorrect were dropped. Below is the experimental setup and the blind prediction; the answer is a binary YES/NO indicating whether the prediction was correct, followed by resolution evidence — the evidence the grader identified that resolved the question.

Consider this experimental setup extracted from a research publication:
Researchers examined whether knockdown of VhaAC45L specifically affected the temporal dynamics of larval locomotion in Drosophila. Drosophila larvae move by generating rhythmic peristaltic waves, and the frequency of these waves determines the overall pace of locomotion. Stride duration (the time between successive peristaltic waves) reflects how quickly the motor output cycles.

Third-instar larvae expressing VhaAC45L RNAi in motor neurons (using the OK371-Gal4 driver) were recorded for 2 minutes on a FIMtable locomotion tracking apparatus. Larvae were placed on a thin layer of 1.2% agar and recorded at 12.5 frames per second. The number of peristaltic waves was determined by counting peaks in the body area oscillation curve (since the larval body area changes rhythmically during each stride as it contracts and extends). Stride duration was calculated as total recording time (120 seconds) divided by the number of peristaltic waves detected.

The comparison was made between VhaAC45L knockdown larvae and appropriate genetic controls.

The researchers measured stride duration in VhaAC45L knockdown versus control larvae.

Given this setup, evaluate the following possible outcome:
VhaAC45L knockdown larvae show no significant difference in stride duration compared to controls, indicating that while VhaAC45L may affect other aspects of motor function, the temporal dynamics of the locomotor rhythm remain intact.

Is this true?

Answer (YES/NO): NO